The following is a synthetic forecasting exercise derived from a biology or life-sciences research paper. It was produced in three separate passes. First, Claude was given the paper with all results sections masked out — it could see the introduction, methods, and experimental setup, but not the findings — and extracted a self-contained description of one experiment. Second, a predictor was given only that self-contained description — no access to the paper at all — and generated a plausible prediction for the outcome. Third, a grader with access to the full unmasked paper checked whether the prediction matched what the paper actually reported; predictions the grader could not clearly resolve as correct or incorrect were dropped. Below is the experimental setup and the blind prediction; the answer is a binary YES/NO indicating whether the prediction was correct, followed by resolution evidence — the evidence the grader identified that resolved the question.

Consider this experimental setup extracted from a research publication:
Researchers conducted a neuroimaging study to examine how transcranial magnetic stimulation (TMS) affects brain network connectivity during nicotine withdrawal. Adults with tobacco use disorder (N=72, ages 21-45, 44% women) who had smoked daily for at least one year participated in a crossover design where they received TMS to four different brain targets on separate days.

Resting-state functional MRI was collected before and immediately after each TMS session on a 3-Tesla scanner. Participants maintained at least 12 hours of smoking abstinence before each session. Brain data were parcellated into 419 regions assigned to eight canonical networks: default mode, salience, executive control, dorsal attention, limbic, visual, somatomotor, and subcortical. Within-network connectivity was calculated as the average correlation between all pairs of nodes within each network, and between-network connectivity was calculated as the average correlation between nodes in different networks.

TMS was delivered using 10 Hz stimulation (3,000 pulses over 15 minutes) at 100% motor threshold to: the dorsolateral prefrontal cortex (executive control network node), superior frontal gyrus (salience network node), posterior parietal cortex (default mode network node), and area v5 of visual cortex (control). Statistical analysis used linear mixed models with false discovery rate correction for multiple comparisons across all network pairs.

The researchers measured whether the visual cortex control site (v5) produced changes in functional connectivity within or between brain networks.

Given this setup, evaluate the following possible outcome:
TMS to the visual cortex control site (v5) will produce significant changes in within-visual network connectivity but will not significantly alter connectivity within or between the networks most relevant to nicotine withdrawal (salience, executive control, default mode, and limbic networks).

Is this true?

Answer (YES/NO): NO